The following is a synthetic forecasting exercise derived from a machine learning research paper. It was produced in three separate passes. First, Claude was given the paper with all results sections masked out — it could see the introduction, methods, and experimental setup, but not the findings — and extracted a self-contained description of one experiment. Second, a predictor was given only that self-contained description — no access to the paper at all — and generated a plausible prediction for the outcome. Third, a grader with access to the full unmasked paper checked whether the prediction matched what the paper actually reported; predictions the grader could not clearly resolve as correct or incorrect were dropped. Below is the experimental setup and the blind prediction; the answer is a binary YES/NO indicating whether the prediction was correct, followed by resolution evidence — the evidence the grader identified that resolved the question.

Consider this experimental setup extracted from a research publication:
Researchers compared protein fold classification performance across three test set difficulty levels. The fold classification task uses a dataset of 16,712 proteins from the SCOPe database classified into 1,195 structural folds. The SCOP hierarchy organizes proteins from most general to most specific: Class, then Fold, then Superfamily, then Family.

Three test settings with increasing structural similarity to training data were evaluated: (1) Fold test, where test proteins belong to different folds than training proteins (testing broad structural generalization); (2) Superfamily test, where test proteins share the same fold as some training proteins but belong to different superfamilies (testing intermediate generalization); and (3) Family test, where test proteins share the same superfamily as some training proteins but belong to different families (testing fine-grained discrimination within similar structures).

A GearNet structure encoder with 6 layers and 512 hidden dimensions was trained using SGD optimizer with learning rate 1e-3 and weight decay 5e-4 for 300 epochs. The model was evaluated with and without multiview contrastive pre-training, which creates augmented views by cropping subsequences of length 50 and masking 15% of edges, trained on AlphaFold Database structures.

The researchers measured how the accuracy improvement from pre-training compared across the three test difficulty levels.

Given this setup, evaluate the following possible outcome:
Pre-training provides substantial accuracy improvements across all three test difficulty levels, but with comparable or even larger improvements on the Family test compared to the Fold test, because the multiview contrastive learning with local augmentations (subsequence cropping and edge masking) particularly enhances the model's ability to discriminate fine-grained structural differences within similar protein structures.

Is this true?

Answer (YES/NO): NO